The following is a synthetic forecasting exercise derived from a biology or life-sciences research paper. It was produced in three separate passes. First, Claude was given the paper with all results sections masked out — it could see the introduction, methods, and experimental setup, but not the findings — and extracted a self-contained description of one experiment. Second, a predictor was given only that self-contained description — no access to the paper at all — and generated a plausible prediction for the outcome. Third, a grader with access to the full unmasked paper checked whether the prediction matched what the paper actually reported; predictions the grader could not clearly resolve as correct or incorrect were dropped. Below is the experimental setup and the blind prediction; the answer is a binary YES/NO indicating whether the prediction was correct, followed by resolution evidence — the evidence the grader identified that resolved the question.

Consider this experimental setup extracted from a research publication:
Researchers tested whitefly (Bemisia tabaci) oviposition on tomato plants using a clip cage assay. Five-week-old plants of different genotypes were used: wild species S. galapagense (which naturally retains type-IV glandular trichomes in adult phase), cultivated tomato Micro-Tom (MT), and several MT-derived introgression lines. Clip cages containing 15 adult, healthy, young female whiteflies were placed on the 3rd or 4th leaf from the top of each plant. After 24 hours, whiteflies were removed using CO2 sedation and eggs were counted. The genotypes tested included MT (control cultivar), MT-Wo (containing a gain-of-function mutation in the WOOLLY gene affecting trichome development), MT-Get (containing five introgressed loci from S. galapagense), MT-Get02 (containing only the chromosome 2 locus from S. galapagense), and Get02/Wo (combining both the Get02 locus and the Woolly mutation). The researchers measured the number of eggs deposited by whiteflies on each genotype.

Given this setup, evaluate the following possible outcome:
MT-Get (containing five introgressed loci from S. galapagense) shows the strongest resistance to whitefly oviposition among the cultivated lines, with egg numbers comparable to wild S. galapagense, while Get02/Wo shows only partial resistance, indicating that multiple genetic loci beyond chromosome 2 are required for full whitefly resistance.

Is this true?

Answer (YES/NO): NO